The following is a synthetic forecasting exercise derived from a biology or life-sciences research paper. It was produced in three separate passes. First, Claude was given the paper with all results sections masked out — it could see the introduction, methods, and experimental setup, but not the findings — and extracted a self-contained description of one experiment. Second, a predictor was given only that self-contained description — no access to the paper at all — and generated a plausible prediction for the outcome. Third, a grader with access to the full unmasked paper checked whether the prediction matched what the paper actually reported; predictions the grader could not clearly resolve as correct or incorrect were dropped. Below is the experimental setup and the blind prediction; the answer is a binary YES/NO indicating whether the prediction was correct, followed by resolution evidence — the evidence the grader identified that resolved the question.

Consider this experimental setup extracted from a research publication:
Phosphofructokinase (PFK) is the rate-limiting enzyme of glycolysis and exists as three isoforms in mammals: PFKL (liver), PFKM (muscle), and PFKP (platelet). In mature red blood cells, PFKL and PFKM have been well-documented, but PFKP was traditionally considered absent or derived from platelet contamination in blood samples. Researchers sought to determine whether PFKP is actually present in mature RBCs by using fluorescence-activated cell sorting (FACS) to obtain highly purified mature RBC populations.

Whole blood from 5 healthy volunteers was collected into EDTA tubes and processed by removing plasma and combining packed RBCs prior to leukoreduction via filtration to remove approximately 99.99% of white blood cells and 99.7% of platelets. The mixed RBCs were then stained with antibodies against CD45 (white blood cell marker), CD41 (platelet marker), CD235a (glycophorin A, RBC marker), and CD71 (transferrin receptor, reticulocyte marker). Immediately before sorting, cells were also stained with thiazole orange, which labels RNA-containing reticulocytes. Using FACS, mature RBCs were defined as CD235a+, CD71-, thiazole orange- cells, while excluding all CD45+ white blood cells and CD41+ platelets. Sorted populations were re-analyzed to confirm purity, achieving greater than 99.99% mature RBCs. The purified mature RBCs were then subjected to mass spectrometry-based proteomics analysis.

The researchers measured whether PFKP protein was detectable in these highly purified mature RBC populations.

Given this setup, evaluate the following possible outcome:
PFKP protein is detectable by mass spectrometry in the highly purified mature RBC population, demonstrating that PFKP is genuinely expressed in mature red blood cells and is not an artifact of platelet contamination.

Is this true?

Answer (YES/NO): YES